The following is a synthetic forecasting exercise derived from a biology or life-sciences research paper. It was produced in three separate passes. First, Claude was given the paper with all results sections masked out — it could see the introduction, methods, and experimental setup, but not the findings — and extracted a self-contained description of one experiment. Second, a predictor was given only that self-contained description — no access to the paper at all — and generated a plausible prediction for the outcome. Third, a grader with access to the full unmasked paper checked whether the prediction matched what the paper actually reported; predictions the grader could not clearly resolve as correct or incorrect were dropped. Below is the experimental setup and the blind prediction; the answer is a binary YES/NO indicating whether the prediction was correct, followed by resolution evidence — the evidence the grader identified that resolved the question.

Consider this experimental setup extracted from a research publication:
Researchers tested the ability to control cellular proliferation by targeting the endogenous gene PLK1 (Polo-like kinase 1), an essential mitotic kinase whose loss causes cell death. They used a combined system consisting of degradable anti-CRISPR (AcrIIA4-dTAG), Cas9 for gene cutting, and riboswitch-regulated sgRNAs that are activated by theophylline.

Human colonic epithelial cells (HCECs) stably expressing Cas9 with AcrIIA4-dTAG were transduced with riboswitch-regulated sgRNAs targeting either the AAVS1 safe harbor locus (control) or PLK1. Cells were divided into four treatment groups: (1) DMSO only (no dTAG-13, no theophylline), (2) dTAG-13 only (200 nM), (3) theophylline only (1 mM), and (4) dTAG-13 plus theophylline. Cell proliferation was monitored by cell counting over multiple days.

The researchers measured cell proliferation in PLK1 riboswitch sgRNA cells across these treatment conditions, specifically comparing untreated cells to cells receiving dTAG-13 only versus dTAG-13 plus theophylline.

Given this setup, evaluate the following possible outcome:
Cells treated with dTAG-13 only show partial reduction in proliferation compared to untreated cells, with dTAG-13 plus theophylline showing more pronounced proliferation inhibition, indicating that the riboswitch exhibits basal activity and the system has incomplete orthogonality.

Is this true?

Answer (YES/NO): YES